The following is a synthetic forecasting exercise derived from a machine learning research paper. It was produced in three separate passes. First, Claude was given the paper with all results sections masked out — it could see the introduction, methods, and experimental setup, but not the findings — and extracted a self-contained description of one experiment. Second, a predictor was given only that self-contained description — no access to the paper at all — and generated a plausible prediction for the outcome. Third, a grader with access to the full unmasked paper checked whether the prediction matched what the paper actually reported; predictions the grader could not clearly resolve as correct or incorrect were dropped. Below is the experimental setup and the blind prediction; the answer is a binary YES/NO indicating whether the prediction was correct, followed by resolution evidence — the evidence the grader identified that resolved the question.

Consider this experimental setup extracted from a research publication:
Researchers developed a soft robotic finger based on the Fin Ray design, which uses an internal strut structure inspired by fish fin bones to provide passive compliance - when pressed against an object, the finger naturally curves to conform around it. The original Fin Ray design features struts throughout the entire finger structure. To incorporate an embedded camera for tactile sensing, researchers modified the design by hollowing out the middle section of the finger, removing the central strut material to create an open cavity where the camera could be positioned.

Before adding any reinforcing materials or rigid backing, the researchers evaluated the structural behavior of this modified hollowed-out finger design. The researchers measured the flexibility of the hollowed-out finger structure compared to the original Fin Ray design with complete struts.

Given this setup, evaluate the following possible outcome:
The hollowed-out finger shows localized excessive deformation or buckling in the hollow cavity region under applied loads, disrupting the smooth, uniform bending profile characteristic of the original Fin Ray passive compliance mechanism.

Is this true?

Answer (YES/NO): NO